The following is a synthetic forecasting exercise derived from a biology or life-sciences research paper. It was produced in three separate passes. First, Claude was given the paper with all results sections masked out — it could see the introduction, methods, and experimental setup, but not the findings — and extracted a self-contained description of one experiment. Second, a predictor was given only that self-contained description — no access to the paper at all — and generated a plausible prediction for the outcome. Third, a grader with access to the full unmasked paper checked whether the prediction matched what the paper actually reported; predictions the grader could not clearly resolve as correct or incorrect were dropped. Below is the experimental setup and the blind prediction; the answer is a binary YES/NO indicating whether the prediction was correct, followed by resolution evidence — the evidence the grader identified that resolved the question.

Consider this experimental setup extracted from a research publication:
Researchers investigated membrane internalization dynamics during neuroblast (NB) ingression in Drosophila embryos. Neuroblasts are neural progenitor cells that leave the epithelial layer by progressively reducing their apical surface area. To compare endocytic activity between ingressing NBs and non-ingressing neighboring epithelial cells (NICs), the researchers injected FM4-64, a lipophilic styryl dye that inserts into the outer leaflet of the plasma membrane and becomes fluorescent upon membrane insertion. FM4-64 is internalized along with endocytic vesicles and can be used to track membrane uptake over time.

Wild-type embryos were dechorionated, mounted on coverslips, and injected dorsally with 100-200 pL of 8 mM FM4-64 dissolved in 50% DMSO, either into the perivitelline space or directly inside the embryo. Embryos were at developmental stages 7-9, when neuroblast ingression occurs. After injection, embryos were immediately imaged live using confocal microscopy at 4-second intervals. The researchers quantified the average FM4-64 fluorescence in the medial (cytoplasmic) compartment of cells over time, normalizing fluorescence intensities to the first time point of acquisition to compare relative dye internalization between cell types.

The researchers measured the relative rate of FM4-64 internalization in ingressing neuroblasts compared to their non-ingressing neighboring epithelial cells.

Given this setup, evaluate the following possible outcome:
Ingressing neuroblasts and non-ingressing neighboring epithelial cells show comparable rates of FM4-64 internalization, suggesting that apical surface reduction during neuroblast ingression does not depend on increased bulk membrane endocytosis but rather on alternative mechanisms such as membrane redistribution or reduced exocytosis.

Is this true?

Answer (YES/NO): NO